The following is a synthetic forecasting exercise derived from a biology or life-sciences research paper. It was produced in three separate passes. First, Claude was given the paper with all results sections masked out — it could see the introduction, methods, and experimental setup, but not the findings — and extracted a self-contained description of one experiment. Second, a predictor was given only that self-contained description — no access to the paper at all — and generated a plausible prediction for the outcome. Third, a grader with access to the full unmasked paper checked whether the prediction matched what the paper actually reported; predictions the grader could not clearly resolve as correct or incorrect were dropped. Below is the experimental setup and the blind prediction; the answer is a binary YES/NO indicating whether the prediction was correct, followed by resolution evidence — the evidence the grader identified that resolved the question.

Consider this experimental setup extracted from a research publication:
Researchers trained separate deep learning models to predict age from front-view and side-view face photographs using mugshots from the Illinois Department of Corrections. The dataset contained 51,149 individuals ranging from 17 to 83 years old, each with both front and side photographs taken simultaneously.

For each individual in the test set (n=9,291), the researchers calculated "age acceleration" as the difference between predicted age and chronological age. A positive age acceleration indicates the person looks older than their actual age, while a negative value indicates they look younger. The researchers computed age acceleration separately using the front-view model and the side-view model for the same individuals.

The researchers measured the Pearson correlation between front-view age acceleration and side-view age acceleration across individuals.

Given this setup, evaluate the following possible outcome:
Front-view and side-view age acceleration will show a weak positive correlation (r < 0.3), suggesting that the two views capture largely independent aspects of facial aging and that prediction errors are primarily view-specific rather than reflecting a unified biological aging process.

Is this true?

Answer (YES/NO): NO